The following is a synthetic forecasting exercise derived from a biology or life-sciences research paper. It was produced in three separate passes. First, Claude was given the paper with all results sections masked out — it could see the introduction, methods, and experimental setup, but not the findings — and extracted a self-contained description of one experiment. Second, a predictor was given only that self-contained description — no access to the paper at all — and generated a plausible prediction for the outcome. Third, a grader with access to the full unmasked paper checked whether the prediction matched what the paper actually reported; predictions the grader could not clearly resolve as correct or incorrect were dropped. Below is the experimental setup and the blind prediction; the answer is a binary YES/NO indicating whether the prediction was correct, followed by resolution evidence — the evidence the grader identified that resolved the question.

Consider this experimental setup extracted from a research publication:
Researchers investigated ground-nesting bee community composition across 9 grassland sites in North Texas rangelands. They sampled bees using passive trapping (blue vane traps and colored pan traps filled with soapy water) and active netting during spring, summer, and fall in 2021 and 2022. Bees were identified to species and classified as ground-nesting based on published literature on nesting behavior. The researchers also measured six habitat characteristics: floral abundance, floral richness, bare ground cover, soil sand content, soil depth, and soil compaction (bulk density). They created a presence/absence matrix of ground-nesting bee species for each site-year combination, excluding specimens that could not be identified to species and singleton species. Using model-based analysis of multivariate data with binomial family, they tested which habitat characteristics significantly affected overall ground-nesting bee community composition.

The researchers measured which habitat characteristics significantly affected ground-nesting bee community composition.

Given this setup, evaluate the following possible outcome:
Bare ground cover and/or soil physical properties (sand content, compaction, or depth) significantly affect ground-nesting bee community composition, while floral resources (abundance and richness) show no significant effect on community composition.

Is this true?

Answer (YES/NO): NO